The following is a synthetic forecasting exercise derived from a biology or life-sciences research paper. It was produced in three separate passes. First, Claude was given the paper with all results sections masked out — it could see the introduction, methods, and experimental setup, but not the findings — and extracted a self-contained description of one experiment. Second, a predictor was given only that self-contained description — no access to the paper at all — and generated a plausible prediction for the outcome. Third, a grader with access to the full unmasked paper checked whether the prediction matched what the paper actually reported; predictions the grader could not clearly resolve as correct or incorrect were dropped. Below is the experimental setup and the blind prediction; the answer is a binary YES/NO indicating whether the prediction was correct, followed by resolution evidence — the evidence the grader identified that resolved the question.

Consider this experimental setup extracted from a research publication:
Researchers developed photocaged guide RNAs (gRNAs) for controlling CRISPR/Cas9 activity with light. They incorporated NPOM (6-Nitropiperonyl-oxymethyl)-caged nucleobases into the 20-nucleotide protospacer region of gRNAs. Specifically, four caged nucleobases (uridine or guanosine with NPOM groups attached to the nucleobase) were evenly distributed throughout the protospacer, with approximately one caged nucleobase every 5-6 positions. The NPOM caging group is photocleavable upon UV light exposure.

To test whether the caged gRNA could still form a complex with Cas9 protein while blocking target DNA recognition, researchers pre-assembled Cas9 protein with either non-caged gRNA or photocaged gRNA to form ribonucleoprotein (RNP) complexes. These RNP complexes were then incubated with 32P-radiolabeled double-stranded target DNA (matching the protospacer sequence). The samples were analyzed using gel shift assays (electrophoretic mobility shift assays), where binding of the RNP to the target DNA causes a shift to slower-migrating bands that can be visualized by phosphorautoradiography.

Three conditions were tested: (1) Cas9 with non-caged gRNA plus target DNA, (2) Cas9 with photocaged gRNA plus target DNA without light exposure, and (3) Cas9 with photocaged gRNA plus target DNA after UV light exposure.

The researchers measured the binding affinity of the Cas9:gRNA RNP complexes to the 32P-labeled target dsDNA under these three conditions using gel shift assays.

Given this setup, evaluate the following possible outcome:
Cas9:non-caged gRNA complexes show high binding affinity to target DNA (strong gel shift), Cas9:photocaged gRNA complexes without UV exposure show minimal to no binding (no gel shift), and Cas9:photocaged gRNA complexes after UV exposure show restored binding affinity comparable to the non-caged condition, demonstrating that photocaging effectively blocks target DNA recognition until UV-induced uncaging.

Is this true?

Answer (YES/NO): YES